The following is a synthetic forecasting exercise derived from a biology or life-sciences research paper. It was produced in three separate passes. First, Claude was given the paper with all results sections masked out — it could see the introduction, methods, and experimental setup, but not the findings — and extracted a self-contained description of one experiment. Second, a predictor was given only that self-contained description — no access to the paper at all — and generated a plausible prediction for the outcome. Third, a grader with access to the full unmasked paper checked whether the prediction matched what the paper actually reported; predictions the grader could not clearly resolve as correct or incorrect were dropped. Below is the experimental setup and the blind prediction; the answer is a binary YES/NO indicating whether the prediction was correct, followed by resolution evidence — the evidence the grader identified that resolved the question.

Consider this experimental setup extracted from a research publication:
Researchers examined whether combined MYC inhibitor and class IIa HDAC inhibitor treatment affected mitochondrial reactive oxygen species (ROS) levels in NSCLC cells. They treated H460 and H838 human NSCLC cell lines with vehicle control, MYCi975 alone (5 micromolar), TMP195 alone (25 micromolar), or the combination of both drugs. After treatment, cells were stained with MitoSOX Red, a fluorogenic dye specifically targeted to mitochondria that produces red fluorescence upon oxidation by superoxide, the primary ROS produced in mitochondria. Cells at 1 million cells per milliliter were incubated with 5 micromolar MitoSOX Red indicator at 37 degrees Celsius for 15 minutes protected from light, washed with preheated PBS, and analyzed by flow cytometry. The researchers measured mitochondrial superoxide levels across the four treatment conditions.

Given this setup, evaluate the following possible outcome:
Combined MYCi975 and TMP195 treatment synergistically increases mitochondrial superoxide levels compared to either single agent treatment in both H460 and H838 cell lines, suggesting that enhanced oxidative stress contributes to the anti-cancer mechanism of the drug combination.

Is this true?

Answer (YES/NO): NO